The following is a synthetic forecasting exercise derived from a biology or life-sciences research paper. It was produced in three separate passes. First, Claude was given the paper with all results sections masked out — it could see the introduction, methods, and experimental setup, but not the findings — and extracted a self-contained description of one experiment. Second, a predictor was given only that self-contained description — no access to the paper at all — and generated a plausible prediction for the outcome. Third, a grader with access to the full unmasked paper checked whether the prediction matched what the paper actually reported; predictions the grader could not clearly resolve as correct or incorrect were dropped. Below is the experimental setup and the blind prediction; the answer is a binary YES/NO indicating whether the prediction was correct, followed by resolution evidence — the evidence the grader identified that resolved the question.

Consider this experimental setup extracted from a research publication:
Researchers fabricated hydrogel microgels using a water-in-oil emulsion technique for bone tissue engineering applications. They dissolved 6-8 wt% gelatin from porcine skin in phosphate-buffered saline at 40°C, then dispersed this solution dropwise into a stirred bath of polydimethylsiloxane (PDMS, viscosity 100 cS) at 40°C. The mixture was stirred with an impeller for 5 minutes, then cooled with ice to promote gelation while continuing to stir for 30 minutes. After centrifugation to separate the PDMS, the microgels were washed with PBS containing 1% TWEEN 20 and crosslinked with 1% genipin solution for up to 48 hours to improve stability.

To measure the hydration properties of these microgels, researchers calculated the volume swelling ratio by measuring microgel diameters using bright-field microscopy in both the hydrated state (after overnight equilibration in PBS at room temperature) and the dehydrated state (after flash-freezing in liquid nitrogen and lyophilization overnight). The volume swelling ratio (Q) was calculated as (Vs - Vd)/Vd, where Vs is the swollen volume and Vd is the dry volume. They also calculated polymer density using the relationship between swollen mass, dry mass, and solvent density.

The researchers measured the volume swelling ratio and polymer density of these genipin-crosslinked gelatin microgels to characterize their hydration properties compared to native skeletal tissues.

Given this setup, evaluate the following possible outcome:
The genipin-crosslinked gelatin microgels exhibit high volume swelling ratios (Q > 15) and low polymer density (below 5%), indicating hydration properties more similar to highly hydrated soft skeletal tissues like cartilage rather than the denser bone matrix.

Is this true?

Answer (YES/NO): NO